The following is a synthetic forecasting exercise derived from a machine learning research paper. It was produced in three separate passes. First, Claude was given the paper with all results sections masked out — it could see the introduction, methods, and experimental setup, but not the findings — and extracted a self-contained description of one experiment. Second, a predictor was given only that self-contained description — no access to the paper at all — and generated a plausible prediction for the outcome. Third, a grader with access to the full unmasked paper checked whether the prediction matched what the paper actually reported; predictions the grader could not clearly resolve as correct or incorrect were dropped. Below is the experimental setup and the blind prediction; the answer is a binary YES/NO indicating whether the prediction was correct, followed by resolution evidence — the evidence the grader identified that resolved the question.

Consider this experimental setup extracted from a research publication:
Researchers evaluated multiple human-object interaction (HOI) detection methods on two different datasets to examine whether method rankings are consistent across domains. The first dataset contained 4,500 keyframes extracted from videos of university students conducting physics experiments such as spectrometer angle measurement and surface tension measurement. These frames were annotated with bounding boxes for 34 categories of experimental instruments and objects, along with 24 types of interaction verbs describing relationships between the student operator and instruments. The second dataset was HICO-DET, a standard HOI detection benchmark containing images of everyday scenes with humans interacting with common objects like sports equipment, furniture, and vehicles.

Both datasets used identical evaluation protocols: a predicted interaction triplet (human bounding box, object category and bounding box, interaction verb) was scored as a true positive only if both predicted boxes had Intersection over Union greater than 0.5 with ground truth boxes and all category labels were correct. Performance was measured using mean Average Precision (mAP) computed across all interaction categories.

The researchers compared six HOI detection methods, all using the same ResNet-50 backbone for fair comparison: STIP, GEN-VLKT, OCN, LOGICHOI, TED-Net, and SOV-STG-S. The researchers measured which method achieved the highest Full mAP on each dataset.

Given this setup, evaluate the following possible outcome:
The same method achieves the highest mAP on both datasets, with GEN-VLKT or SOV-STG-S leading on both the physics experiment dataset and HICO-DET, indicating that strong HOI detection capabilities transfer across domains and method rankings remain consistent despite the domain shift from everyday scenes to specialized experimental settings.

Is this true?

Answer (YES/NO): NO